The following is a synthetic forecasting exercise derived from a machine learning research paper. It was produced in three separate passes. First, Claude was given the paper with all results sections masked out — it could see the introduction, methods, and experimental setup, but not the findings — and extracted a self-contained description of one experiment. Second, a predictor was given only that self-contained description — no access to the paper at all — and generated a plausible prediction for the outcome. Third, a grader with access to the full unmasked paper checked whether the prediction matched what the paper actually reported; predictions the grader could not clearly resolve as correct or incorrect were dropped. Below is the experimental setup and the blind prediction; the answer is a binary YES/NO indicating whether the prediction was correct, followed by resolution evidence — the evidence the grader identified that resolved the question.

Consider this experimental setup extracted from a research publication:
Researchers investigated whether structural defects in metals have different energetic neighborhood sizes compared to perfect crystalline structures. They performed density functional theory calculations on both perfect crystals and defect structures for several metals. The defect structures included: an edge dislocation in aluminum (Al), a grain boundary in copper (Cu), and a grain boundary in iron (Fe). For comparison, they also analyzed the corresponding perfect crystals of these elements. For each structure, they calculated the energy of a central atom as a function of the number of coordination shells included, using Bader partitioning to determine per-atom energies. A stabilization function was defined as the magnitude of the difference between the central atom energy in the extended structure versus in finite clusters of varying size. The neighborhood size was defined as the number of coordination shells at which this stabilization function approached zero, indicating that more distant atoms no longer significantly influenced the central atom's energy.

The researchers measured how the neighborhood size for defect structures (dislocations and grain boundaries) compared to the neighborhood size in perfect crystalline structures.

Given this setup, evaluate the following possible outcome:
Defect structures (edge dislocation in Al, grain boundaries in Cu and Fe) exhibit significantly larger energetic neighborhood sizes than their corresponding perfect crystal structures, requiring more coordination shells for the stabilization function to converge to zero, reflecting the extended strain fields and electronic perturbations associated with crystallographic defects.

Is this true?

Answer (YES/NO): NO